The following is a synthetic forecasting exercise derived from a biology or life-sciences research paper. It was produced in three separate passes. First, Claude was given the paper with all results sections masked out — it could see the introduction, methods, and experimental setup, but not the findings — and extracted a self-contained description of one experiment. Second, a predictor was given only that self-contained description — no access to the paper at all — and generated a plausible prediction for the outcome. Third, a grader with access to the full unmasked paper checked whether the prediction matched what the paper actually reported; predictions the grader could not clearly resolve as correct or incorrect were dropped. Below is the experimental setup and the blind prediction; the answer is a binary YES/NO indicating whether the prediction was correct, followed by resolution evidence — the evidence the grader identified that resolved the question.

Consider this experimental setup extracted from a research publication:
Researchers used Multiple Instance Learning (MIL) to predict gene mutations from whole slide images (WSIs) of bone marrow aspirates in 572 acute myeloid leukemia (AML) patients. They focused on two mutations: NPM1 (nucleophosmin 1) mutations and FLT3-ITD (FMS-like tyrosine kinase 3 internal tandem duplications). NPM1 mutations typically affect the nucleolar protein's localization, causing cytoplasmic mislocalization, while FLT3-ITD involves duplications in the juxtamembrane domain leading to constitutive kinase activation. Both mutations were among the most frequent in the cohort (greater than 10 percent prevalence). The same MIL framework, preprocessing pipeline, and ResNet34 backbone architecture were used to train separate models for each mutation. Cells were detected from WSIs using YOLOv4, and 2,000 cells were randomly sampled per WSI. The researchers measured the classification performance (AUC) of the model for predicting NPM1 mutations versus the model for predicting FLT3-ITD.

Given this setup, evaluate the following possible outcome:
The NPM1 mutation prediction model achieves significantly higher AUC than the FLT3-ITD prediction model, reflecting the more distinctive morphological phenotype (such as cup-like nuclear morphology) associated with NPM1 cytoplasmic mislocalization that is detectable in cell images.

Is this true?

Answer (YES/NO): YES